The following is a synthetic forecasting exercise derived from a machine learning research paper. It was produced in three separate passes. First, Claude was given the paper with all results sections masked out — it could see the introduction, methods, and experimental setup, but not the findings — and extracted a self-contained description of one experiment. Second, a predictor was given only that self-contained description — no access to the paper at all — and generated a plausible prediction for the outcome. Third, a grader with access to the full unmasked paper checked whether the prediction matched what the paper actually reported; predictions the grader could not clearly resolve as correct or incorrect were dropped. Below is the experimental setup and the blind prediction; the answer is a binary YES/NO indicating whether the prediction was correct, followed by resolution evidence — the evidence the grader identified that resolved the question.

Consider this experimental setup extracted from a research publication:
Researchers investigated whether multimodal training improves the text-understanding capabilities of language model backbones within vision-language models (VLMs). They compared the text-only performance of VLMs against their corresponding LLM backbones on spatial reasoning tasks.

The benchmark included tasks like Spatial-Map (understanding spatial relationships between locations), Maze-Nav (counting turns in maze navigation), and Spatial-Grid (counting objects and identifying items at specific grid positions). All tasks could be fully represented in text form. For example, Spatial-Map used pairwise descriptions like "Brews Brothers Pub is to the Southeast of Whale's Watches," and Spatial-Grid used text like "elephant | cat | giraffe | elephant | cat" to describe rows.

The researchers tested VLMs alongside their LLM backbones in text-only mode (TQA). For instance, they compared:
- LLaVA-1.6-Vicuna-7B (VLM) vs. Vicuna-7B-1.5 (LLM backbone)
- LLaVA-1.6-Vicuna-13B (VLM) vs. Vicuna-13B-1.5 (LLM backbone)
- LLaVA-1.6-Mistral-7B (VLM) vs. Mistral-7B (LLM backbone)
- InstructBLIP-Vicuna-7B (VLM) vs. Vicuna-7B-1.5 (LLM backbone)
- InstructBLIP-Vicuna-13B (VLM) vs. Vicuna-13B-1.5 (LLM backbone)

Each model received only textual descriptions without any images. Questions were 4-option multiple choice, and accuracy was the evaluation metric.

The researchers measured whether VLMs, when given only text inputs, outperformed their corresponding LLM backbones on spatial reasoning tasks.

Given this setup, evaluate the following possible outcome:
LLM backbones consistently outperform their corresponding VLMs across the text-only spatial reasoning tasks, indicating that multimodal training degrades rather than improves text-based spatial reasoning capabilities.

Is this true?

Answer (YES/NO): NO